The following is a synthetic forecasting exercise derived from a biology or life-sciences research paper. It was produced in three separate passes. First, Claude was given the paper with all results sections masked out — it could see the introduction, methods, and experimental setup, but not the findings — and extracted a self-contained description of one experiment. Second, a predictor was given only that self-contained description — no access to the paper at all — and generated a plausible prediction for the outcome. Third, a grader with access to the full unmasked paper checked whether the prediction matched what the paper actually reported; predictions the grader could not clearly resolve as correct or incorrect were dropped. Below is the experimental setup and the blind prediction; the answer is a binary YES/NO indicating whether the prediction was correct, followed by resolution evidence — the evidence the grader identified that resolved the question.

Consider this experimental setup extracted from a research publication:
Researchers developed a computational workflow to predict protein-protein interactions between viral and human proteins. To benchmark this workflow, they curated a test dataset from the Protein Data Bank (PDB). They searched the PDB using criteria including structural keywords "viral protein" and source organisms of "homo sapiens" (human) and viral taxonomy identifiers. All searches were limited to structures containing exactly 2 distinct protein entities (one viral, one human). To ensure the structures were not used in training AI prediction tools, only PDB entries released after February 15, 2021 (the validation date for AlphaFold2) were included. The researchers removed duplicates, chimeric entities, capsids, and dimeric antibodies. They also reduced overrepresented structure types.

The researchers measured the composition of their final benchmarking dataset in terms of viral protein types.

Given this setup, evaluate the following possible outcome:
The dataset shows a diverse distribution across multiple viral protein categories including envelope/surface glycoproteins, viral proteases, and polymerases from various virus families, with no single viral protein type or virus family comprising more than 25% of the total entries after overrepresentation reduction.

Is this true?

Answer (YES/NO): NO